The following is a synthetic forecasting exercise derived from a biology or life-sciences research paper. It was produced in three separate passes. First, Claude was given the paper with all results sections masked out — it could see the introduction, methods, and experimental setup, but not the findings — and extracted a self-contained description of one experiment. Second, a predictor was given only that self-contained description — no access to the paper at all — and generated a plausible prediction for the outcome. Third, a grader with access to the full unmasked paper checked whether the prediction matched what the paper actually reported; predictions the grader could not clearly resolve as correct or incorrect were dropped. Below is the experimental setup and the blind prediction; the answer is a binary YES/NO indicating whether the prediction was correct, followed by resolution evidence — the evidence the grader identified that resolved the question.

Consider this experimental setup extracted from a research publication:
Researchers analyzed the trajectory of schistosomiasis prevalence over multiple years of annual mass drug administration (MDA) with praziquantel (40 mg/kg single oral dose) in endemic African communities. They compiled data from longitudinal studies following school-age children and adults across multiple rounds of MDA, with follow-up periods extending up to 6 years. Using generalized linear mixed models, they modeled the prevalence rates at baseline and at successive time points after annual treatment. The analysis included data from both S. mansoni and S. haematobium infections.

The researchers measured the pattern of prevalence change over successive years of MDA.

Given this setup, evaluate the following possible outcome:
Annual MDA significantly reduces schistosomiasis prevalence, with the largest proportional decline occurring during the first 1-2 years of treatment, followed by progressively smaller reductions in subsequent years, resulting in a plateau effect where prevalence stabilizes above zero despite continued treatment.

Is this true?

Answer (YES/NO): YES